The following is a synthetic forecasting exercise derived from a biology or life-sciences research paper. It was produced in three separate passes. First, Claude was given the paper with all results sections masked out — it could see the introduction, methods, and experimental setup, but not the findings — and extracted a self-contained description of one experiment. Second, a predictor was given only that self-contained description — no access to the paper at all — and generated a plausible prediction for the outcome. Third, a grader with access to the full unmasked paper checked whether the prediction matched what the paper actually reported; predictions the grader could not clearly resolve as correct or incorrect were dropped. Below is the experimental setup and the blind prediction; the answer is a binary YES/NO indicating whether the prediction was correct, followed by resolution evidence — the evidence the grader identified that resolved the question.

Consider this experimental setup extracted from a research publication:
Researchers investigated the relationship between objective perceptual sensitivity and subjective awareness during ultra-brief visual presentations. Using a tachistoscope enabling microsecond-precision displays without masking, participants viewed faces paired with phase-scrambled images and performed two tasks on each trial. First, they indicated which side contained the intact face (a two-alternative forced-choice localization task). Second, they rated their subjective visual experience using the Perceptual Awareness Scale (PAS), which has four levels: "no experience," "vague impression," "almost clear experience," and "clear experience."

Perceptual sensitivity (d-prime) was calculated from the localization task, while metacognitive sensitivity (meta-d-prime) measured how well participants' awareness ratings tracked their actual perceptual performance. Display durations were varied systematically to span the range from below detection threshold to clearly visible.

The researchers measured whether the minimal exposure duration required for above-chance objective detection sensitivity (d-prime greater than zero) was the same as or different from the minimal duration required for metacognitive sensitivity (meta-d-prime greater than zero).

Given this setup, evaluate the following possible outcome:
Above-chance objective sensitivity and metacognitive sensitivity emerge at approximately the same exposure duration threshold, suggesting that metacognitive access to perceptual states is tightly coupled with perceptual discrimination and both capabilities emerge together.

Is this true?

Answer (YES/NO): YES